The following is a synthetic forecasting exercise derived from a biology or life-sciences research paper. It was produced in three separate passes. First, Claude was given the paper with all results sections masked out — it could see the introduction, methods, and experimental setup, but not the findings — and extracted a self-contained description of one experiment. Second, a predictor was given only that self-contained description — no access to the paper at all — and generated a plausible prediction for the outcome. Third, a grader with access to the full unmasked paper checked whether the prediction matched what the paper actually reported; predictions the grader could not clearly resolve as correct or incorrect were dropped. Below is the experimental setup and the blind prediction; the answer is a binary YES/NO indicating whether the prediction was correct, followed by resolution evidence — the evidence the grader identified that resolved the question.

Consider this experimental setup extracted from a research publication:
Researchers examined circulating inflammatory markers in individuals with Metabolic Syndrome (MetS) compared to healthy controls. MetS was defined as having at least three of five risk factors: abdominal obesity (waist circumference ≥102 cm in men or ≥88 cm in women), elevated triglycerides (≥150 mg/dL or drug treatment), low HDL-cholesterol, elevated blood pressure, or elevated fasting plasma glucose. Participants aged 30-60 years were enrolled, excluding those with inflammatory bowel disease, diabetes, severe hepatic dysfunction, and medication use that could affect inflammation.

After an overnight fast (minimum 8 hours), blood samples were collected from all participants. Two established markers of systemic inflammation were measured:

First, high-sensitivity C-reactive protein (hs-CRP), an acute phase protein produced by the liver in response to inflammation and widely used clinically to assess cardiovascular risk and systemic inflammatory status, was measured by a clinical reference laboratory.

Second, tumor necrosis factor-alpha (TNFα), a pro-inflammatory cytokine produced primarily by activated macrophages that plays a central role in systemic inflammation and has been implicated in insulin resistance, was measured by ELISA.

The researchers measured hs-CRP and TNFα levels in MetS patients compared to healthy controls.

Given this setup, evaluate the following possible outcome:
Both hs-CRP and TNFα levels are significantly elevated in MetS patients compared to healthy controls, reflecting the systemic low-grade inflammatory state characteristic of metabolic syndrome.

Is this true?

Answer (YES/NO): NO